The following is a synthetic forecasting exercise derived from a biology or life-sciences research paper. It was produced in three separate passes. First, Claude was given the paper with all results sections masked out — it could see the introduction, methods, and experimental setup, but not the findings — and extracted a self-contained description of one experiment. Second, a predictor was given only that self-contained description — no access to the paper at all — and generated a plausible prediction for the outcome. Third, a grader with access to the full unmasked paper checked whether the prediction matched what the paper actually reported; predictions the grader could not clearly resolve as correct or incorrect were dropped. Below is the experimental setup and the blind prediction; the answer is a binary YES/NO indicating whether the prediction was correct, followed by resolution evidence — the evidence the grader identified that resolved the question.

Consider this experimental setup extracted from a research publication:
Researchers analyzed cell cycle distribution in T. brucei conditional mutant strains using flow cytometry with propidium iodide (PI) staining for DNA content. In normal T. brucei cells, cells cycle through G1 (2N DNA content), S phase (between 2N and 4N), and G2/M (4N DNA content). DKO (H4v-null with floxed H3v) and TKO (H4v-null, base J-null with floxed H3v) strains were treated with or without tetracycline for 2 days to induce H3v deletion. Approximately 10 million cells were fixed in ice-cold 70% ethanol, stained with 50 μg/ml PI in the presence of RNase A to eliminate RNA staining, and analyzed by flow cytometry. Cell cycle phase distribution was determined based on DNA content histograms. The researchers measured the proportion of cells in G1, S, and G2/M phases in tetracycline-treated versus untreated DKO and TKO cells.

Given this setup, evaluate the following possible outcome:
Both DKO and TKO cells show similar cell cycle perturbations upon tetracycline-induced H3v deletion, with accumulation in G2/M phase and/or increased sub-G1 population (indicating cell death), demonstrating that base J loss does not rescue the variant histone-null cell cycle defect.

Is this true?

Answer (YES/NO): NO